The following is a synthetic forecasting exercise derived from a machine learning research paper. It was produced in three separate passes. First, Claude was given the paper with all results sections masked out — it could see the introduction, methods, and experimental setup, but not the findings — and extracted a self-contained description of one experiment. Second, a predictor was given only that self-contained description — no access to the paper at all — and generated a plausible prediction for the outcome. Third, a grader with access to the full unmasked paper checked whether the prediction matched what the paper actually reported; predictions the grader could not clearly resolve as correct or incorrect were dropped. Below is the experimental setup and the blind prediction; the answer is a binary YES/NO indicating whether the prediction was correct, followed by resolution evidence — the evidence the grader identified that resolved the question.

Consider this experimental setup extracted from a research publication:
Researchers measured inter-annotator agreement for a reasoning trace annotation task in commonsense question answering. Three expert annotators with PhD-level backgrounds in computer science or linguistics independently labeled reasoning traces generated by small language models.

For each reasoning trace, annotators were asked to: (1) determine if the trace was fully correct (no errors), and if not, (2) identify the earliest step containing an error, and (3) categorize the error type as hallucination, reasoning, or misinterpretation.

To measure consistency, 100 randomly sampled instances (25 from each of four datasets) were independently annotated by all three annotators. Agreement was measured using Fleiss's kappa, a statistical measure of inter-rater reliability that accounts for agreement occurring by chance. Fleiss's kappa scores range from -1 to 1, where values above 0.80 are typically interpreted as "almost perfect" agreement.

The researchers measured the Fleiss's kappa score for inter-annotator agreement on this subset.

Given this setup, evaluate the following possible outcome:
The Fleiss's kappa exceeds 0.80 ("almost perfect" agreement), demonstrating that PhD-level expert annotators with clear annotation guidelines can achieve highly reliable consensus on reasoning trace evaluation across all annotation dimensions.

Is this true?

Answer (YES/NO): YES